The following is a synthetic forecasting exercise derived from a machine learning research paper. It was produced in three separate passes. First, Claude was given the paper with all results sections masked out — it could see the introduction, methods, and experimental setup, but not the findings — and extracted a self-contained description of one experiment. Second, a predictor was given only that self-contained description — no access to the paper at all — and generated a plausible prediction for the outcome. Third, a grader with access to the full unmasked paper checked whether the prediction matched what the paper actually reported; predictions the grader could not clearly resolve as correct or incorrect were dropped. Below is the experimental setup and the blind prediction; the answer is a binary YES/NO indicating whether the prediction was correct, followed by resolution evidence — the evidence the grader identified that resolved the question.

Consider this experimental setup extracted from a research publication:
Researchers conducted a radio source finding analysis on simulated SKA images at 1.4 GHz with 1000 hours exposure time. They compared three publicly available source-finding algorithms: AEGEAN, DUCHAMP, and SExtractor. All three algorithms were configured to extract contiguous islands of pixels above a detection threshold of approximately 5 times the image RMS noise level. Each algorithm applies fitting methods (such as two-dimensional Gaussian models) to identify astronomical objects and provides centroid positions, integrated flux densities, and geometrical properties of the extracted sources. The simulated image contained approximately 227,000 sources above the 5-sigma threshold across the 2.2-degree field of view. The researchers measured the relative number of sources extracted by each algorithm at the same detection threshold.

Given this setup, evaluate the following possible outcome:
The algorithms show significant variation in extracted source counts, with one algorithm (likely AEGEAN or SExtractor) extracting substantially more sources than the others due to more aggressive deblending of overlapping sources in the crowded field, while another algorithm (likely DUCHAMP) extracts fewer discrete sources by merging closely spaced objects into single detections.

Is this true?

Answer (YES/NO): YES